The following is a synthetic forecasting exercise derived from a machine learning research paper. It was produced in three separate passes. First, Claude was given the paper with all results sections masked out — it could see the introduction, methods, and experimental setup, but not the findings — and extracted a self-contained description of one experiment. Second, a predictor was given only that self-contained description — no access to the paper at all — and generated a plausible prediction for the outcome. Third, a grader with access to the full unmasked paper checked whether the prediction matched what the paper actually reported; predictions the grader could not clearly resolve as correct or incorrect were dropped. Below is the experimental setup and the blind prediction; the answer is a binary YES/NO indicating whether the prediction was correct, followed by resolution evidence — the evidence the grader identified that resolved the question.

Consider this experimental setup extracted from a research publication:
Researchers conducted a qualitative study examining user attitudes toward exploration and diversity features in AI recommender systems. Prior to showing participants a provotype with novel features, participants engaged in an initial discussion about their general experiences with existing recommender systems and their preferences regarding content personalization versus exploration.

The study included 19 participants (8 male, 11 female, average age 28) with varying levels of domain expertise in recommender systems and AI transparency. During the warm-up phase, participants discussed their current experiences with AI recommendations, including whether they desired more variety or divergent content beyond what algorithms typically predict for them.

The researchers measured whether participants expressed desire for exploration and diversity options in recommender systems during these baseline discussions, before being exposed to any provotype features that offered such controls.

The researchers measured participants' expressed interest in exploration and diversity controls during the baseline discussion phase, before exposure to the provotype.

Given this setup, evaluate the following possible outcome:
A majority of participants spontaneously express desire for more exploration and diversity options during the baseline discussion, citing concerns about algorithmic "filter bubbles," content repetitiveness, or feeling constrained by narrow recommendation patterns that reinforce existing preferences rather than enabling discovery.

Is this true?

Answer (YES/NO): NO